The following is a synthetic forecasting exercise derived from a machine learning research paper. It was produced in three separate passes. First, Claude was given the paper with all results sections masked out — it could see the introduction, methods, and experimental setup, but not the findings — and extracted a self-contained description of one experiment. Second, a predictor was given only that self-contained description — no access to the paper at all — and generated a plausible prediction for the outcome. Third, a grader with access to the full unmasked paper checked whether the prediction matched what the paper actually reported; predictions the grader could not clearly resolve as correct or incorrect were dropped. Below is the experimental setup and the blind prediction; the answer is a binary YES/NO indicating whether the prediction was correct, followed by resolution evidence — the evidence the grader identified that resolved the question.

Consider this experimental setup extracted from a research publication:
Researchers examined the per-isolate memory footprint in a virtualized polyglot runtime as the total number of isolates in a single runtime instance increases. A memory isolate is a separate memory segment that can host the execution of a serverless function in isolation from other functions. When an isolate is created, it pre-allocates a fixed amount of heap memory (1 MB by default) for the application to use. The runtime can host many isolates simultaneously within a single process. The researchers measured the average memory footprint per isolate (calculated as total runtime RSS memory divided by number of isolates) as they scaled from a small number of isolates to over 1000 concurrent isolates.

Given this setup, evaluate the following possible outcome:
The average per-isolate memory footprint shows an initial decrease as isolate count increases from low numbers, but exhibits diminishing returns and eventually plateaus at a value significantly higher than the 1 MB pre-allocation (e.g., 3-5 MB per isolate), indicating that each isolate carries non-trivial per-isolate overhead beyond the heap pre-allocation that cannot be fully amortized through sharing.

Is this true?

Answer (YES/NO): NO